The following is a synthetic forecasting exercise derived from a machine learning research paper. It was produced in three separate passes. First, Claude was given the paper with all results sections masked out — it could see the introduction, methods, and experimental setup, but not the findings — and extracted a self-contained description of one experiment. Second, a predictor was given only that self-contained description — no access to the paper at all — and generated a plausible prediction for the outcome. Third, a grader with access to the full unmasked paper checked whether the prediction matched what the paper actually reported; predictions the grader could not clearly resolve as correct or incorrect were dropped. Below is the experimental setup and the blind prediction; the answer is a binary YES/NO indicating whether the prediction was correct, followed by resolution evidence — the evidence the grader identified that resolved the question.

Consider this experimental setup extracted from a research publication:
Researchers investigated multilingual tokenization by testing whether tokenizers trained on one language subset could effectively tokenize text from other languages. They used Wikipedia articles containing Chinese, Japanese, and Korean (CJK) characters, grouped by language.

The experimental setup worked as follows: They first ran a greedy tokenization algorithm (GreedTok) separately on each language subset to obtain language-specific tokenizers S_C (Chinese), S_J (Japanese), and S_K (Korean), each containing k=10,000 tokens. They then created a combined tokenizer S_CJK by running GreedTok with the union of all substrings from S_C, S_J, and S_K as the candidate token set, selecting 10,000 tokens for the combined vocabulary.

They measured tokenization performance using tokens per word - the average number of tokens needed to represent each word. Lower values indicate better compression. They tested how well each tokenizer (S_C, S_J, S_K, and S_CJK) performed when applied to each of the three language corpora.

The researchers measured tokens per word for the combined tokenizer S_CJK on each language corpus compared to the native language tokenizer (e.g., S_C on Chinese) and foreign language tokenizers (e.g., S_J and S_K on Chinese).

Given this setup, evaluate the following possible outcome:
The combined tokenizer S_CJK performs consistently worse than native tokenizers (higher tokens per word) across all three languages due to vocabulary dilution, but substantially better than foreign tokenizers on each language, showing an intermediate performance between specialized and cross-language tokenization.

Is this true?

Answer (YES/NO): YES